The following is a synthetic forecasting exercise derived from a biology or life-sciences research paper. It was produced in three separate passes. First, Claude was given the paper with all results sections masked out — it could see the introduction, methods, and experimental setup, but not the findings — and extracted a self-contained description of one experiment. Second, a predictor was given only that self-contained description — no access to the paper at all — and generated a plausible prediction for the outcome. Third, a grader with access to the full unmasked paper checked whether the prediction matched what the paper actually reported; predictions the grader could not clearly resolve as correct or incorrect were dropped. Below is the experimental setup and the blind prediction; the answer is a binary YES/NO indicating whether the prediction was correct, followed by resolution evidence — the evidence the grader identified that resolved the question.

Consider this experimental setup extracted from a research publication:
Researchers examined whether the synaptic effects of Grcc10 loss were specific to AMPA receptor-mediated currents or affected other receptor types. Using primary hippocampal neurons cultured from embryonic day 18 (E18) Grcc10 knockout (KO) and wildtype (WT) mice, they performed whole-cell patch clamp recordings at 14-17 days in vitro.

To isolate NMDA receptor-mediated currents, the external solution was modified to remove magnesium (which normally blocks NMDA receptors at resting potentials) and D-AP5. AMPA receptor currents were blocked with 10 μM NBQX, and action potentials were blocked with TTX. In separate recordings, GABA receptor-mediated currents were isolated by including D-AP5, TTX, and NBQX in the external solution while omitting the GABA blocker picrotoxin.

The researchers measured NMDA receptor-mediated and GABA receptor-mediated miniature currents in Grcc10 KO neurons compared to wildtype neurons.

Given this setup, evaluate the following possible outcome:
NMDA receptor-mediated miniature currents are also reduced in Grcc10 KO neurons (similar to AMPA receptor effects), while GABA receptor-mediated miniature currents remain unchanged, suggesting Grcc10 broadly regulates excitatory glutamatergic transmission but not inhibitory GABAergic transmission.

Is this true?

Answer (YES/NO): NO